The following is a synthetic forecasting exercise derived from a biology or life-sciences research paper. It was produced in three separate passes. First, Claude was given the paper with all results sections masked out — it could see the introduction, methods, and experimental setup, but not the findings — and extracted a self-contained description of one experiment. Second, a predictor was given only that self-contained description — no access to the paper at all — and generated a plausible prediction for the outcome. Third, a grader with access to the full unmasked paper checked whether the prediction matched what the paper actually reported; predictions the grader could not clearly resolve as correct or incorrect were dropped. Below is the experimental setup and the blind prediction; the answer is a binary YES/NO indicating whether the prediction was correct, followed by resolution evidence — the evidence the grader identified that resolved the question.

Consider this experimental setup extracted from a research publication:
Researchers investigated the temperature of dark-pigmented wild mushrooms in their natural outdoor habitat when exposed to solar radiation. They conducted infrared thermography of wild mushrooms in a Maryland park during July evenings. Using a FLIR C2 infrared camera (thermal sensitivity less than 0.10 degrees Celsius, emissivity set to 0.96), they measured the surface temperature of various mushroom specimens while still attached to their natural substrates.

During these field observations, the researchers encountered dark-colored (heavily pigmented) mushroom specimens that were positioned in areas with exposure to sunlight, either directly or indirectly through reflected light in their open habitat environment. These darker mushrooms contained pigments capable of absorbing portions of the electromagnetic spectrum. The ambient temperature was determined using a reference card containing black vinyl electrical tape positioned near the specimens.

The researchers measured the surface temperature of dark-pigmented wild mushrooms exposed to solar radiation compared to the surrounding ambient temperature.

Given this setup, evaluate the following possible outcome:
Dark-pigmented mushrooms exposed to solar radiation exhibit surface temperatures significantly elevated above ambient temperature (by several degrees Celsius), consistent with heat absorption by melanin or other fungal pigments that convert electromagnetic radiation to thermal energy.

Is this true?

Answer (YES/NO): NO